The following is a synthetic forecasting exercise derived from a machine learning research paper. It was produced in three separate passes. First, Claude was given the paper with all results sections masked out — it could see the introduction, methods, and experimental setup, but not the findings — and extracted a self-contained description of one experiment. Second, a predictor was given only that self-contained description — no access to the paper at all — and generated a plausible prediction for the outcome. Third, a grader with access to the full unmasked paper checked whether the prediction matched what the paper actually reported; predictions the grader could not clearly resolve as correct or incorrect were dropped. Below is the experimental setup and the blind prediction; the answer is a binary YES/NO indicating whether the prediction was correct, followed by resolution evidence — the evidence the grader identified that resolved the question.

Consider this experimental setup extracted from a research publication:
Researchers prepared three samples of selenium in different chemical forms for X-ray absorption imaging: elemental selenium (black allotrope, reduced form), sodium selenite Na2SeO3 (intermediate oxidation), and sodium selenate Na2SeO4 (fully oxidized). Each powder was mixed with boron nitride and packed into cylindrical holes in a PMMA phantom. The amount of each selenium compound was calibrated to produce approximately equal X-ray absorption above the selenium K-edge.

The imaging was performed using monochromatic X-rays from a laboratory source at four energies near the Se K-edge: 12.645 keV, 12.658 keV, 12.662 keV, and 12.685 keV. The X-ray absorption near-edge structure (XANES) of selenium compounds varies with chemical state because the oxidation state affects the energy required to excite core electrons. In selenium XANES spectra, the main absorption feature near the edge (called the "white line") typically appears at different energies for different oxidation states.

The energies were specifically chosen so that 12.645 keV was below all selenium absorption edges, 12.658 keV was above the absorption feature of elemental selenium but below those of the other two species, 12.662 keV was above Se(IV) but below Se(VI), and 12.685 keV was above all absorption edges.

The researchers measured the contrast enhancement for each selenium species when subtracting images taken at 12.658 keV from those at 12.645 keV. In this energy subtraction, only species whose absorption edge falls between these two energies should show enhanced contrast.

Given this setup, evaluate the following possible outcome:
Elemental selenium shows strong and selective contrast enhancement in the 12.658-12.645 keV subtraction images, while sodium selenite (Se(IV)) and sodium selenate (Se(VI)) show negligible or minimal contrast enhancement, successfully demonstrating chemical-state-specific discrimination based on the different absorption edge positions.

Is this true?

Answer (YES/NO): NO